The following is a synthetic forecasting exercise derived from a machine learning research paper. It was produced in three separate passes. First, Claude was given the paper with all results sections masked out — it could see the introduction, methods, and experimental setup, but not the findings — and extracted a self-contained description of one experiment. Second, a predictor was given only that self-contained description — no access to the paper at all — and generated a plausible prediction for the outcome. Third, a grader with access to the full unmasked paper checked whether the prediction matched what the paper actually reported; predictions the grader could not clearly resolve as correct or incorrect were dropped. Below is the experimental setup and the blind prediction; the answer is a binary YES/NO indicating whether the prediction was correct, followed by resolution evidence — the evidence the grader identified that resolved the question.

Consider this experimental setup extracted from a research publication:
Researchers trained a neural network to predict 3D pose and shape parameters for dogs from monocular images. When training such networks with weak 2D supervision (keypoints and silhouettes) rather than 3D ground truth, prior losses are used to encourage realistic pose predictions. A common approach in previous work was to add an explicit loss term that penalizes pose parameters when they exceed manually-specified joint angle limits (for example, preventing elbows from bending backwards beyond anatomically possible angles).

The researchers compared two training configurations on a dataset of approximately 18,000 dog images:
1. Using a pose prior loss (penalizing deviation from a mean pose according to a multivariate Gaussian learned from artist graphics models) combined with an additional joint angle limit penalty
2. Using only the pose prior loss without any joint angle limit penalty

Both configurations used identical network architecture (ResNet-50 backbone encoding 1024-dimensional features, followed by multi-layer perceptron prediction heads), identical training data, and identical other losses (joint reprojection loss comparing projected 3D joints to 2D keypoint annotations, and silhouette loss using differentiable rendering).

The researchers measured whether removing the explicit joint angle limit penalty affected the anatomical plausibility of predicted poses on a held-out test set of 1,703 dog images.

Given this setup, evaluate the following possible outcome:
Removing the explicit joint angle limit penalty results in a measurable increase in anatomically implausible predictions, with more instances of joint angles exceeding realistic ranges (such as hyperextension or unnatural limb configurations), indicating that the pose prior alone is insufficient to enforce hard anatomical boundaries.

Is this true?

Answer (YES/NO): NO